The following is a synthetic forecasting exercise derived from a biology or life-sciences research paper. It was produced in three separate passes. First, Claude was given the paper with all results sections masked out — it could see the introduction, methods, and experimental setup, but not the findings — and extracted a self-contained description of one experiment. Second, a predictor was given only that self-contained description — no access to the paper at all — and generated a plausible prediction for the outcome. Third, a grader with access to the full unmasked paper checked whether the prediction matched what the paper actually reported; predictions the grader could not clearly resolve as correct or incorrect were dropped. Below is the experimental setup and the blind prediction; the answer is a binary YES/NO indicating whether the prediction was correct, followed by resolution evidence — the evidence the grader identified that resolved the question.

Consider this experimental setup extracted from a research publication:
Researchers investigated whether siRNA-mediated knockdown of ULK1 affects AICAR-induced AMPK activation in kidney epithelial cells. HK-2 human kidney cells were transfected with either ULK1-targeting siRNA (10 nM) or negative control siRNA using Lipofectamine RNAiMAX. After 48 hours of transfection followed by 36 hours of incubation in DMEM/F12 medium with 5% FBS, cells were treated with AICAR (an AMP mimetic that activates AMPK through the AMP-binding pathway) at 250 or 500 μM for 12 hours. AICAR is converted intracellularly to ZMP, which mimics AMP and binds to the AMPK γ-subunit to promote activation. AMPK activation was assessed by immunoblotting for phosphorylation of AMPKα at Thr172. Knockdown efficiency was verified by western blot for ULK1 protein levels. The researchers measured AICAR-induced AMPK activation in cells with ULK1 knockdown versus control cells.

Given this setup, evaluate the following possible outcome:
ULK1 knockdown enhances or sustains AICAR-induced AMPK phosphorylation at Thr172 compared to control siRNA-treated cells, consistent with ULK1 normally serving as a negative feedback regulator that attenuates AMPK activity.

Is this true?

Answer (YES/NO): NO